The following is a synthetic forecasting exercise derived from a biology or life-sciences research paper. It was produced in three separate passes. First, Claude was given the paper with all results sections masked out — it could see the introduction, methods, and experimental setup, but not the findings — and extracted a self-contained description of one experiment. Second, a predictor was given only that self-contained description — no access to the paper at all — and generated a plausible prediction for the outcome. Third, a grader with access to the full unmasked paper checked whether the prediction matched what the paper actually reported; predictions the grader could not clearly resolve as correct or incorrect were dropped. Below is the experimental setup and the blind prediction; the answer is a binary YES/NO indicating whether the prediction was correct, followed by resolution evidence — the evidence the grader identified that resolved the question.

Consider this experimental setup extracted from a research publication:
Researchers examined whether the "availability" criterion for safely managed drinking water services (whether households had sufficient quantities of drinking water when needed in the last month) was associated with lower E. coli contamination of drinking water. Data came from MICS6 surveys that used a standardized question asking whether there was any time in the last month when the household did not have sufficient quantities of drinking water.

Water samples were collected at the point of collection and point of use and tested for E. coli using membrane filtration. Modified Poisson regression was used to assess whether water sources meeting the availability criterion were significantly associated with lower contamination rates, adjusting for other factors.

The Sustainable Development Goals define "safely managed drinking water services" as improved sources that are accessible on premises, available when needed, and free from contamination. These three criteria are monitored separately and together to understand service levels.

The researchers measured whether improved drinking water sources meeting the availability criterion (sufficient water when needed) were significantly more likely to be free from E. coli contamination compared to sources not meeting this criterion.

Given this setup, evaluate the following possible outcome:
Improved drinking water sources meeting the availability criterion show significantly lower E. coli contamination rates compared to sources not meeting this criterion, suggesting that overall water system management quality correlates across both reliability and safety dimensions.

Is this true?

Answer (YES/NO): NO